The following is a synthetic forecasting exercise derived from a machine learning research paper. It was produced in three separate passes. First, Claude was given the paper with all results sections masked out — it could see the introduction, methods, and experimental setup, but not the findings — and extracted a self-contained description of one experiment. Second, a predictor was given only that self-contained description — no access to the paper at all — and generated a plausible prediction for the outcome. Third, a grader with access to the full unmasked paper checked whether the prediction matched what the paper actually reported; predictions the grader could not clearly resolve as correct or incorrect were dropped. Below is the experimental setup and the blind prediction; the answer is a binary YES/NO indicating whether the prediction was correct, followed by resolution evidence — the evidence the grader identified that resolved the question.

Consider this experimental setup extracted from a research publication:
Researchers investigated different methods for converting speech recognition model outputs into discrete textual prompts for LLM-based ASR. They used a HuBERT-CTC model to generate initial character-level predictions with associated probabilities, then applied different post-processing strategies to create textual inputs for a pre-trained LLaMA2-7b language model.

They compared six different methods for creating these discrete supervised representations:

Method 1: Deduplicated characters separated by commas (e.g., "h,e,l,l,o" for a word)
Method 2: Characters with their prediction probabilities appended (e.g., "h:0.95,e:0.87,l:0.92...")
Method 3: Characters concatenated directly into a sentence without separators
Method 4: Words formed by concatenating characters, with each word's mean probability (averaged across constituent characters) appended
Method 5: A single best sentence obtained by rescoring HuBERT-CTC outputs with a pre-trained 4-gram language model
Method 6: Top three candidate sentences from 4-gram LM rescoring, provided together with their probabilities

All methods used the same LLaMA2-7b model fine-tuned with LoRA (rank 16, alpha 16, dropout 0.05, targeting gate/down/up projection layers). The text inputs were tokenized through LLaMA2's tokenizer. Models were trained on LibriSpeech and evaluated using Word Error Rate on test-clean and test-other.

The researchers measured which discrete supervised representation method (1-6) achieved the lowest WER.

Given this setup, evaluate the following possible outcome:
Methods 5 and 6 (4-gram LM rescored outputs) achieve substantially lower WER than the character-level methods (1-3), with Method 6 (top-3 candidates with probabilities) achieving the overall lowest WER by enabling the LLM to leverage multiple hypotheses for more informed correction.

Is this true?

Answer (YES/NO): NO